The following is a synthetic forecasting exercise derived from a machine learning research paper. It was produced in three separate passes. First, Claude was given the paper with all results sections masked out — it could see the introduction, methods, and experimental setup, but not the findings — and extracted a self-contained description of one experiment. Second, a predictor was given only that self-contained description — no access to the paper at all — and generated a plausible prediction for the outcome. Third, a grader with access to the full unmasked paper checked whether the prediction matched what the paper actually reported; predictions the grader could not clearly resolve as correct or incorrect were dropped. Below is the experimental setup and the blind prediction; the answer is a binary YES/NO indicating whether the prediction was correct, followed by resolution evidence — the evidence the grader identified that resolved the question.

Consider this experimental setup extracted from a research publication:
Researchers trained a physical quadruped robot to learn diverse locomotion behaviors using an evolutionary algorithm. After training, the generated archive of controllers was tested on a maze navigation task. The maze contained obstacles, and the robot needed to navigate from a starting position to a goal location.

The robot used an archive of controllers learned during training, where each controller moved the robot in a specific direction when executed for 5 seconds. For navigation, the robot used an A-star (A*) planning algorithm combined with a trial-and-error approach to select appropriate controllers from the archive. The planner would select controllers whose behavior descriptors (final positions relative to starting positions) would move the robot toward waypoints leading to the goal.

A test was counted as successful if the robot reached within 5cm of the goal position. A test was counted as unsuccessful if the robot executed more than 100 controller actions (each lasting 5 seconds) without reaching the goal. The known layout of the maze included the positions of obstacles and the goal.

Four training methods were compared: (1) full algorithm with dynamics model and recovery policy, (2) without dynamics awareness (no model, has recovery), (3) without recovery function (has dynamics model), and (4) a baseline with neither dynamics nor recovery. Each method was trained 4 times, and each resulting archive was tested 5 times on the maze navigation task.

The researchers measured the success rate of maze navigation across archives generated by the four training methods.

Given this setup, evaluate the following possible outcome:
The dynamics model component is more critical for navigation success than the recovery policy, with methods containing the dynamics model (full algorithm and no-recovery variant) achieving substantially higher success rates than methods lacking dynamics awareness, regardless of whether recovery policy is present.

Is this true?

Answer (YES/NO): NO